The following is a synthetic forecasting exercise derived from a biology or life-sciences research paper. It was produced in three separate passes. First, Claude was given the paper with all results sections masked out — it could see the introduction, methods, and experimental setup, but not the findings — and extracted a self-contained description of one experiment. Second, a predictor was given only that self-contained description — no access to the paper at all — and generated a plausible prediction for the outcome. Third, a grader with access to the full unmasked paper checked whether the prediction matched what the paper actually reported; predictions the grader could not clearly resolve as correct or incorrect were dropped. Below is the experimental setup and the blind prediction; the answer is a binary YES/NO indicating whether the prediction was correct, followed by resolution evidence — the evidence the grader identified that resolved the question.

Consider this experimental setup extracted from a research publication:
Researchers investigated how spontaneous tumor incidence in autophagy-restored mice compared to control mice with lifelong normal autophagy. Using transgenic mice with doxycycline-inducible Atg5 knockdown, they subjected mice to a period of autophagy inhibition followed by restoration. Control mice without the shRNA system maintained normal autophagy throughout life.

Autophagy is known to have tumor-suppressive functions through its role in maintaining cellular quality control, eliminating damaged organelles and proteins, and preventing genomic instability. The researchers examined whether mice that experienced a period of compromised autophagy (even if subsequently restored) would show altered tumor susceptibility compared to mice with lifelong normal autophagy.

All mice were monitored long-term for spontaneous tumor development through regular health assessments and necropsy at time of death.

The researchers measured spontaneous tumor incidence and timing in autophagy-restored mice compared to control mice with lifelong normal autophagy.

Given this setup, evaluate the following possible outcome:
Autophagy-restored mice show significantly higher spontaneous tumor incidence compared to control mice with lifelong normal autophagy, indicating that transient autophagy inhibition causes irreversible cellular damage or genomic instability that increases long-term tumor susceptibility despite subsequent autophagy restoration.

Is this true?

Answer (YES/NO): YES